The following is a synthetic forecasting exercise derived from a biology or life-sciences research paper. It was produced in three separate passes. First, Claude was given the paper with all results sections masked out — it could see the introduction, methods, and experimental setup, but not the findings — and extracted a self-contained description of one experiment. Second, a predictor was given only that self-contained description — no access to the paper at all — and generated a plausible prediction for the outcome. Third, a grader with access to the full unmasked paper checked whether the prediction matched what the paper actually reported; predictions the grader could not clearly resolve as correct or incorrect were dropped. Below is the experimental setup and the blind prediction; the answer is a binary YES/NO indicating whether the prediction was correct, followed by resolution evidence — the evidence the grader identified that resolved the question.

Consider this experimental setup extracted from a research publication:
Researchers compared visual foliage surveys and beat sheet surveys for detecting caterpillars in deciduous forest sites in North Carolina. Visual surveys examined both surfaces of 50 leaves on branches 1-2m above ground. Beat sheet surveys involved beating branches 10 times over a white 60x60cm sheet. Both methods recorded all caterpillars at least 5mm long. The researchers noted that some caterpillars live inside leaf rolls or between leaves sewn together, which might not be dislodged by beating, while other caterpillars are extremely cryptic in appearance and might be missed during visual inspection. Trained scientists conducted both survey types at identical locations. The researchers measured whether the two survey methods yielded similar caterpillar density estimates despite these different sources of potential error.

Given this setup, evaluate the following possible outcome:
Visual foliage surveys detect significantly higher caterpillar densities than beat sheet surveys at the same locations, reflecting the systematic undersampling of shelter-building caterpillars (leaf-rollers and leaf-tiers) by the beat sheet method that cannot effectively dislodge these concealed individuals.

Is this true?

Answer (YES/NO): NO